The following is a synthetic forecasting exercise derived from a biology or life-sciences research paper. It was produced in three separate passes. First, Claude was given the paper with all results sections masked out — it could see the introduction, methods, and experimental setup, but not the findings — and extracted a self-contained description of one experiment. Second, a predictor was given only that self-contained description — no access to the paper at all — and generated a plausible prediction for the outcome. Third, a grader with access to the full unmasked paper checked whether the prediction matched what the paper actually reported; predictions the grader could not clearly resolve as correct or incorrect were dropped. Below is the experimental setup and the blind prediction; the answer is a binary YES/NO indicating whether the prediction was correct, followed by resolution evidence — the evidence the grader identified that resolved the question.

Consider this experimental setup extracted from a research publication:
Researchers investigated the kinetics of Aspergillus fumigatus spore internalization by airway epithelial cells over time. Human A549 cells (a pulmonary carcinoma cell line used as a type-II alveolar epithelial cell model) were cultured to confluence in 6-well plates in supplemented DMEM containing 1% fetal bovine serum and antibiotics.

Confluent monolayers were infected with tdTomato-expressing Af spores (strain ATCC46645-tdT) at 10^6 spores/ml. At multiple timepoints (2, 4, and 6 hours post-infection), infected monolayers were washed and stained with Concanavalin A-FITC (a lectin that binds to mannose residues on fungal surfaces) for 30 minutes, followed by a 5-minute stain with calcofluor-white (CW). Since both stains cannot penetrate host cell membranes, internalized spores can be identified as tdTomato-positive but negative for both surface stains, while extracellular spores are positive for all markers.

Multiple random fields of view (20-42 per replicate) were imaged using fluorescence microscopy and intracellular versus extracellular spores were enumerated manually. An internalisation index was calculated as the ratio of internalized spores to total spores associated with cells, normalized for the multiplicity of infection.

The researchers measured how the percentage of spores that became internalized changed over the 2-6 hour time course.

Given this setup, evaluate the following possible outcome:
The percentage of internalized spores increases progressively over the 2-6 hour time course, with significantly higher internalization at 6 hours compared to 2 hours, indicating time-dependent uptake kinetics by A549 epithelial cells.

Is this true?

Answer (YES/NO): YES